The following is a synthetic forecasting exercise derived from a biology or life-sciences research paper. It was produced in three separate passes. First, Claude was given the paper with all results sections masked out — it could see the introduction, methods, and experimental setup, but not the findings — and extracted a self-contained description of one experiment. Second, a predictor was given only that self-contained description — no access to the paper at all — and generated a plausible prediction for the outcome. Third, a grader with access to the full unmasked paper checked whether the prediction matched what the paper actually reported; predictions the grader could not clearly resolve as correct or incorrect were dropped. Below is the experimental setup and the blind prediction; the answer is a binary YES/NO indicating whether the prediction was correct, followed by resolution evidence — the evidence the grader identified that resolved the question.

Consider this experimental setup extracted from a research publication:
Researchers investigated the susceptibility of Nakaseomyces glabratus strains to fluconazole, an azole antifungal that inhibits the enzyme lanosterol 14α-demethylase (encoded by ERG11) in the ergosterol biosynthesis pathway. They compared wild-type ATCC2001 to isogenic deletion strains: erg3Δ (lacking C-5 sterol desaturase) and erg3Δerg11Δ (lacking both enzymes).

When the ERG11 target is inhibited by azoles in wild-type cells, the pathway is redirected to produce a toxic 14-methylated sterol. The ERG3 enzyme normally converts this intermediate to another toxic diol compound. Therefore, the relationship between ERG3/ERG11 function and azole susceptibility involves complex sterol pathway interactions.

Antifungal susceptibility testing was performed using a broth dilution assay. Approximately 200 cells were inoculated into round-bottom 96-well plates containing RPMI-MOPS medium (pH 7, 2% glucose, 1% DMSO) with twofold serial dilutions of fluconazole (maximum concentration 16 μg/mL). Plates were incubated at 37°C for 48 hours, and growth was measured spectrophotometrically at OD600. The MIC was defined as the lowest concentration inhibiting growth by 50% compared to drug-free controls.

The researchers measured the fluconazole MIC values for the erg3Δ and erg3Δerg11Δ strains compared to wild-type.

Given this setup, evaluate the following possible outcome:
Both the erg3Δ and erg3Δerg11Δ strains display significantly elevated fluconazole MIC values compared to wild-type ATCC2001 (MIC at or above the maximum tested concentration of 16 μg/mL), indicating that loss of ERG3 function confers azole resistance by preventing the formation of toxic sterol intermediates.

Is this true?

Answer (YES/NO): NO